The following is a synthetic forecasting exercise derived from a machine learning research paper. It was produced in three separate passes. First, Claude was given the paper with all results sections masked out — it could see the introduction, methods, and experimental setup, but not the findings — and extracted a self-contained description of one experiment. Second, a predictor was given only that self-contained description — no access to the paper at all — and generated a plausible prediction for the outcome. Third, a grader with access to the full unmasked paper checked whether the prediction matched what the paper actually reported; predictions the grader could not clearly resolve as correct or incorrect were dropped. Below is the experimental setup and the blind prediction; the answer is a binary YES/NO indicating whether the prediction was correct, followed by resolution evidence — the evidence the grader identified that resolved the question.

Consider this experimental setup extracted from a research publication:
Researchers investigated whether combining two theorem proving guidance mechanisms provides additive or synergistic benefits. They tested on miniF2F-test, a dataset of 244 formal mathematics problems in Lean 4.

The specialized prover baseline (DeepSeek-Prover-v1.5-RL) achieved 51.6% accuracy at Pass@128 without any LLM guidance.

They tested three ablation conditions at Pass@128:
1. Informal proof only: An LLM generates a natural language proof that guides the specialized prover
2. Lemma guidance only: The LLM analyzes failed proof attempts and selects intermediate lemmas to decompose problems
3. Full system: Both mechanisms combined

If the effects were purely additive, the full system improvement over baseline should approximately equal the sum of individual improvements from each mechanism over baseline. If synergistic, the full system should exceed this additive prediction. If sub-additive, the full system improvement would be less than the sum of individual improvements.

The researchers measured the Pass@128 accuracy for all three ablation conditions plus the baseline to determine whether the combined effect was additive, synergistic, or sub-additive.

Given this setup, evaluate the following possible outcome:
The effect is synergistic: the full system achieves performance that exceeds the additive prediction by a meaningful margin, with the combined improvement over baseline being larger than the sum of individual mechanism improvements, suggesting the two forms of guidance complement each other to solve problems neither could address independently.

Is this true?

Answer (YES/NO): YES